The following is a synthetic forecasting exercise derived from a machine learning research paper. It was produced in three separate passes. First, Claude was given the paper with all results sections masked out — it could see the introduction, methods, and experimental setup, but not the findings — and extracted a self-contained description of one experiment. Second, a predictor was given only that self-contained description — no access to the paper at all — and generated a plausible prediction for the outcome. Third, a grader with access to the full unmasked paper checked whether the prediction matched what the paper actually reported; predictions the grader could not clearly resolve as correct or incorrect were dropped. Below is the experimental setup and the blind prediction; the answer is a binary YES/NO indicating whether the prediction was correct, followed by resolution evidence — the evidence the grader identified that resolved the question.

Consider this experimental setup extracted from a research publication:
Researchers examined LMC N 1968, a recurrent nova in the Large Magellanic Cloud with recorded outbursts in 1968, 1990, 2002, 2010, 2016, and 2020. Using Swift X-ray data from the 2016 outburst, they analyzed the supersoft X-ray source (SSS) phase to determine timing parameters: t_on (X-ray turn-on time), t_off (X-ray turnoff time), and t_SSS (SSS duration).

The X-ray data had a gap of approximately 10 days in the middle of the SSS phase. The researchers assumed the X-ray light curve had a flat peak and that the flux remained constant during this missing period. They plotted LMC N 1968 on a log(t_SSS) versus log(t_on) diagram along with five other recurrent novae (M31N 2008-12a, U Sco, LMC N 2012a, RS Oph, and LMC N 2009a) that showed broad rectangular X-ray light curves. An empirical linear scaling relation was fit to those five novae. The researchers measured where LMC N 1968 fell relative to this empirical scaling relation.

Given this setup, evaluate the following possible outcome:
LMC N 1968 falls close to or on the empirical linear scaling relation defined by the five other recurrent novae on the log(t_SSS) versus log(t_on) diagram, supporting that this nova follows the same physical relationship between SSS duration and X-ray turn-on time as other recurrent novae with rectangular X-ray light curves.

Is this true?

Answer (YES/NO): NO